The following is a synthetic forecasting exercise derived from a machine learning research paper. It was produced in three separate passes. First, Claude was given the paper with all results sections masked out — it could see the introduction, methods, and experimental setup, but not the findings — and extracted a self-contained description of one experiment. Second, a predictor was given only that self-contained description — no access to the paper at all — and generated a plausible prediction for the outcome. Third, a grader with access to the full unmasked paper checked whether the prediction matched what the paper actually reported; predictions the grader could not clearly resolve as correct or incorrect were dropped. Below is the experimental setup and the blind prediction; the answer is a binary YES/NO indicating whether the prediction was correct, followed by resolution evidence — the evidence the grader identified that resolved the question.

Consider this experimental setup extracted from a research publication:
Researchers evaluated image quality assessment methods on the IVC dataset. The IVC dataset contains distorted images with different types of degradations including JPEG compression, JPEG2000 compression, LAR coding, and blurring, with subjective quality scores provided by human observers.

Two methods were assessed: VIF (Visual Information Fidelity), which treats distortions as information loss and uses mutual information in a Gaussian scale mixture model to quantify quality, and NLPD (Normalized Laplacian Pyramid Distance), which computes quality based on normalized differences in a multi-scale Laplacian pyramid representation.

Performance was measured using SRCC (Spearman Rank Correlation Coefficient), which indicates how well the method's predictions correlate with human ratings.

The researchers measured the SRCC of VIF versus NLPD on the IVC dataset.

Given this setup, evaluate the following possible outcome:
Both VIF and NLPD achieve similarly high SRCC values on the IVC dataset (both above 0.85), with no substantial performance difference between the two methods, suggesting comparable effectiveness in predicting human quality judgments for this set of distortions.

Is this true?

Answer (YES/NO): NO